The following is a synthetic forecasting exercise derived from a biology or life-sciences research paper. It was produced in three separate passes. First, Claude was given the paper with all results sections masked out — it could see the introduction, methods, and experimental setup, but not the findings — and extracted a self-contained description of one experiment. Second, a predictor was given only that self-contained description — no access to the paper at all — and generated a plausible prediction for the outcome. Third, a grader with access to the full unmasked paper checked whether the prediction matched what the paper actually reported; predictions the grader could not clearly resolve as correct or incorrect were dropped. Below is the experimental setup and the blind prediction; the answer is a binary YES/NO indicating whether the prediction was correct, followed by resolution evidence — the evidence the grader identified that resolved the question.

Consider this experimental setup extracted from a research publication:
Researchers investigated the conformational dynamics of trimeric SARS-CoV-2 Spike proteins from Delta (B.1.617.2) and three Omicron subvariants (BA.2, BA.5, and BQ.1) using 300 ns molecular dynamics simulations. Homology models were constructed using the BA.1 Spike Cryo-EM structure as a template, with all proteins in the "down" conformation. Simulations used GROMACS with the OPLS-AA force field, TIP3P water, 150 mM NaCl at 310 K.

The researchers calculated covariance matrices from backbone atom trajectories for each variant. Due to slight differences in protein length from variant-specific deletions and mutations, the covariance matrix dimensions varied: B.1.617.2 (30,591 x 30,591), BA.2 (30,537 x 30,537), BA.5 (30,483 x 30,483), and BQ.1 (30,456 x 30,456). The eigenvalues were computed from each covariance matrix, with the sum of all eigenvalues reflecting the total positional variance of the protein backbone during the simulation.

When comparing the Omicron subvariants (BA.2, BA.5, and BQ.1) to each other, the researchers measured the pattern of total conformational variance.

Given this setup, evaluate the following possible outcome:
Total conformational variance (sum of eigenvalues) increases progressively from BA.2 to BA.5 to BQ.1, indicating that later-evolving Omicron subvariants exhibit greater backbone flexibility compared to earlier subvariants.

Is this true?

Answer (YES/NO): NO